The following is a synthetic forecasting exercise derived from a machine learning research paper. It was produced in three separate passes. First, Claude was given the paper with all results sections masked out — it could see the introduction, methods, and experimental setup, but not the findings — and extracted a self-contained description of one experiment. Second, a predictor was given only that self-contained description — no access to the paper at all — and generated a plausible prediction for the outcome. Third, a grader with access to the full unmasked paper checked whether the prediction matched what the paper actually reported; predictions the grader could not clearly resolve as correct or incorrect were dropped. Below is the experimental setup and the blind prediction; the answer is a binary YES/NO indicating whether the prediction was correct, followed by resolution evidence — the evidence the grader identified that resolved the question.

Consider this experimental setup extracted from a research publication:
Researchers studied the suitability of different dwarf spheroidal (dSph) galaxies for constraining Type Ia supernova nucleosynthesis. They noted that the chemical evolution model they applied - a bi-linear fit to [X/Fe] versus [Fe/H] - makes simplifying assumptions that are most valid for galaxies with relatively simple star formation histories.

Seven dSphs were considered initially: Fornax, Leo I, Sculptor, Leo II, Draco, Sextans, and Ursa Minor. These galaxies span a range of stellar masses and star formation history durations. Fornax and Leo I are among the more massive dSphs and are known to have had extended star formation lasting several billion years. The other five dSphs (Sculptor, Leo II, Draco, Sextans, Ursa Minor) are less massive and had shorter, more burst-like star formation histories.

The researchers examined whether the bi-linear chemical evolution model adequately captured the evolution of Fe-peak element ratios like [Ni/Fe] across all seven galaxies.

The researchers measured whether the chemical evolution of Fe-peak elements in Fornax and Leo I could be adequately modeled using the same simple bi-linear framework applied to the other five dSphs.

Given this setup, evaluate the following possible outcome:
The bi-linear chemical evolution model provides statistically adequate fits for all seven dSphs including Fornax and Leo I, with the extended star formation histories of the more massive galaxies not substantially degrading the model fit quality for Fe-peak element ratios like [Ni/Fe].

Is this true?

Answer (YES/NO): NO